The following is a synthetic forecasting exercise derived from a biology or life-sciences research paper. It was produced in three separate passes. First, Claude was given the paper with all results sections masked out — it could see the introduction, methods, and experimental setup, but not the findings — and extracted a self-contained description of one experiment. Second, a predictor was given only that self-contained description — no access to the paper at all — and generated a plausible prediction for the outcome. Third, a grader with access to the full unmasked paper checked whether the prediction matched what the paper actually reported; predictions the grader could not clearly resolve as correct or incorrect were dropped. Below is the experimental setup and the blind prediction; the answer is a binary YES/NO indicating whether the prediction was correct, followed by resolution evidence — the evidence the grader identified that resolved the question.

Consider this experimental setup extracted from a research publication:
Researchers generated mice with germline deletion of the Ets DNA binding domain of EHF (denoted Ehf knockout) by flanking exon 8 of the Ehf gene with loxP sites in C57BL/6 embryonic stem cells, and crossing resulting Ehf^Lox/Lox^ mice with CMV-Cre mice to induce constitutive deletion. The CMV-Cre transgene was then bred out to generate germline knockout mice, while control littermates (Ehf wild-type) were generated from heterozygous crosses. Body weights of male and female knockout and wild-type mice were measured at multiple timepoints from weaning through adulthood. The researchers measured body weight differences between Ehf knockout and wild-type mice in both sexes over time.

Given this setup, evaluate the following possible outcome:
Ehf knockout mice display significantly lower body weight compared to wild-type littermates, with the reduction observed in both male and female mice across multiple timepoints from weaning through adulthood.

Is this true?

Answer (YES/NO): NO